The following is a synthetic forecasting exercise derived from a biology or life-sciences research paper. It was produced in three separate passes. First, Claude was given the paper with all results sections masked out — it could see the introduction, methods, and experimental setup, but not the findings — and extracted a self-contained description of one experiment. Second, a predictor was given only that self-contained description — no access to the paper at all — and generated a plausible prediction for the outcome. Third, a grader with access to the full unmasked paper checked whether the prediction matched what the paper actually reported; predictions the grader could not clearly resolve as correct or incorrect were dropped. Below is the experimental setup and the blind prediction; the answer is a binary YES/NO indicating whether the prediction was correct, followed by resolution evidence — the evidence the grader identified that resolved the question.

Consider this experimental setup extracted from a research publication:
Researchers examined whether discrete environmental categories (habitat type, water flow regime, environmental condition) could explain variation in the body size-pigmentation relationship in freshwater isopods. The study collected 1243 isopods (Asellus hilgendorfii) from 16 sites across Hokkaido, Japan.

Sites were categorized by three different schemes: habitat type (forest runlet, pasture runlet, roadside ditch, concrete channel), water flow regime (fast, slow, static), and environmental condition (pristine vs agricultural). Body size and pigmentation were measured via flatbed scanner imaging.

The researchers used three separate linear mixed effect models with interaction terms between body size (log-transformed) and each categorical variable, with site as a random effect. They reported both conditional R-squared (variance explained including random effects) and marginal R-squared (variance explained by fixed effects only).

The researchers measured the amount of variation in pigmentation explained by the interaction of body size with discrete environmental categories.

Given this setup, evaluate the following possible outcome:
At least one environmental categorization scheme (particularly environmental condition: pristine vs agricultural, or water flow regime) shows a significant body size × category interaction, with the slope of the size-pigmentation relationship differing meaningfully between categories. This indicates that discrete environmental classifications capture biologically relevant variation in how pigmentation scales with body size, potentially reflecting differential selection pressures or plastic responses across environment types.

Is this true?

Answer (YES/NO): NO